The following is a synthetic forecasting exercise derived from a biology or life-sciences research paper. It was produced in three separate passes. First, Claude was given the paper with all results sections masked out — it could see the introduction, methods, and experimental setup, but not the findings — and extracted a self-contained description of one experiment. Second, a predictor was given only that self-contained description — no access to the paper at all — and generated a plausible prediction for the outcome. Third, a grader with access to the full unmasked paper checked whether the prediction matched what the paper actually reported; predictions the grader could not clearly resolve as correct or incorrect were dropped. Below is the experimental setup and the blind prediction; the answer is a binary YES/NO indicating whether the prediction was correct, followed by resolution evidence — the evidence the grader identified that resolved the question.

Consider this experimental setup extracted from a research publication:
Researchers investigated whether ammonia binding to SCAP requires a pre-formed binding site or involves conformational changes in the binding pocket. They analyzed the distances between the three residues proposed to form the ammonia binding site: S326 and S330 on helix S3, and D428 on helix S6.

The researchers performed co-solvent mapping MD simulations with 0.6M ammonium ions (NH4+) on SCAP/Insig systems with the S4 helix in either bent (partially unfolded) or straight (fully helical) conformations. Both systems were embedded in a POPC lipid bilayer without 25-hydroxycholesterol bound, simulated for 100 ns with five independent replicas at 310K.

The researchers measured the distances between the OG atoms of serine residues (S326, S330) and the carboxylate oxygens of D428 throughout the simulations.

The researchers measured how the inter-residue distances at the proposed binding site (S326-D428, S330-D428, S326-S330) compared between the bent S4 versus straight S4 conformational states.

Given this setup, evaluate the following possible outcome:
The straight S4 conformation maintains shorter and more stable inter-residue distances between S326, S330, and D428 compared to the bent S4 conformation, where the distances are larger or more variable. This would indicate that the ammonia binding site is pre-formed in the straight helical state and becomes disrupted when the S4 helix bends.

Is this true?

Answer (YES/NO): NO